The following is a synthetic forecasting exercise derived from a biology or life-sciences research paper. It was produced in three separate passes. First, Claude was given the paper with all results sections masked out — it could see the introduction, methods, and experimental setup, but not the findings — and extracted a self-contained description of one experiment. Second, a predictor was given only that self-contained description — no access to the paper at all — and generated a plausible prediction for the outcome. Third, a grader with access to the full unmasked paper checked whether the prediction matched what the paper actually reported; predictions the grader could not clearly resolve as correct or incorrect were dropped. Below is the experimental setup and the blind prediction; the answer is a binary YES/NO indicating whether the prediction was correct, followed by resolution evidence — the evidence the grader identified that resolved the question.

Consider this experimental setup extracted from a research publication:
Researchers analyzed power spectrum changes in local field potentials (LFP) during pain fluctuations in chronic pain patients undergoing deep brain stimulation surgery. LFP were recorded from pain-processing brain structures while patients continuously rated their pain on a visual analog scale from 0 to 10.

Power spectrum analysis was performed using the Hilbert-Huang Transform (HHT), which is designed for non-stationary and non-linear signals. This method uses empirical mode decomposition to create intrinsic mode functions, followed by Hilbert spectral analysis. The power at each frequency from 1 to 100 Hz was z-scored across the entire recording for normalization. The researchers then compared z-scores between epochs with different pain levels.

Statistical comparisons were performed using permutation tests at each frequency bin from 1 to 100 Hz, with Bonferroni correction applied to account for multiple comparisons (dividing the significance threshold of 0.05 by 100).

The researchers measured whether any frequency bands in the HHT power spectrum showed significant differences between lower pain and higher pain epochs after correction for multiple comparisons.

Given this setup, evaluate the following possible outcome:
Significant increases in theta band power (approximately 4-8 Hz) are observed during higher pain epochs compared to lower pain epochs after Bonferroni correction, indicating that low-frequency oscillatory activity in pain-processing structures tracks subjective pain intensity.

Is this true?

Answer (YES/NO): NO